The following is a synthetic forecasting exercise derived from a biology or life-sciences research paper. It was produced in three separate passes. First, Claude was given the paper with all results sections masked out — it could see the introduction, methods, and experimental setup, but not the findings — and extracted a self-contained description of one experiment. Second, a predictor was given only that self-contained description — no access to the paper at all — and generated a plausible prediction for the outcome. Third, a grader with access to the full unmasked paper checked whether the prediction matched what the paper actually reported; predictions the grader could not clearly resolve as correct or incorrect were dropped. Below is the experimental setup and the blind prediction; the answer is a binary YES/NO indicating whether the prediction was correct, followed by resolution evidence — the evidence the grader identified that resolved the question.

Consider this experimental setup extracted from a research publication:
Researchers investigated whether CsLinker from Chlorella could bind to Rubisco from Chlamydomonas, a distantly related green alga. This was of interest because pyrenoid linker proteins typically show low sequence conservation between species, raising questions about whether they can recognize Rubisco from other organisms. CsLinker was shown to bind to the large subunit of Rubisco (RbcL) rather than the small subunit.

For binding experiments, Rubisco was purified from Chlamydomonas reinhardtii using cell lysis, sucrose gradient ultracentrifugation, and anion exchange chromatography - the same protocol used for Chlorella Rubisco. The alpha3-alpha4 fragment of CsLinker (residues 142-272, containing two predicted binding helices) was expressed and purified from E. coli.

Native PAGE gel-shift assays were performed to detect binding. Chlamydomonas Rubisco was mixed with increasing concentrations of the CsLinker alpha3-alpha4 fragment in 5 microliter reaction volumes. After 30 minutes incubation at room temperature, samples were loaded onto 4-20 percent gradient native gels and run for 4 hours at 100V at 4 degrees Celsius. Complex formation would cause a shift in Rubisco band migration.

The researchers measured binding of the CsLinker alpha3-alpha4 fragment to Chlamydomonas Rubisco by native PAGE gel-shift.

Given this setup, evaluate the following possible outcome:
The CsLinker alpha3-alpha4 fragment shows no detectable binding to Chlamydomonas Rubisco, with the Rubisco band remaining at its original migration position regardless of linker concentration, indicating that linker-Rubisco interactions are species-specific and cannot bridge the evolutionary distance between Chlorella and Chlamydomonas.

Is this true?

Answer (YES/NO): NO